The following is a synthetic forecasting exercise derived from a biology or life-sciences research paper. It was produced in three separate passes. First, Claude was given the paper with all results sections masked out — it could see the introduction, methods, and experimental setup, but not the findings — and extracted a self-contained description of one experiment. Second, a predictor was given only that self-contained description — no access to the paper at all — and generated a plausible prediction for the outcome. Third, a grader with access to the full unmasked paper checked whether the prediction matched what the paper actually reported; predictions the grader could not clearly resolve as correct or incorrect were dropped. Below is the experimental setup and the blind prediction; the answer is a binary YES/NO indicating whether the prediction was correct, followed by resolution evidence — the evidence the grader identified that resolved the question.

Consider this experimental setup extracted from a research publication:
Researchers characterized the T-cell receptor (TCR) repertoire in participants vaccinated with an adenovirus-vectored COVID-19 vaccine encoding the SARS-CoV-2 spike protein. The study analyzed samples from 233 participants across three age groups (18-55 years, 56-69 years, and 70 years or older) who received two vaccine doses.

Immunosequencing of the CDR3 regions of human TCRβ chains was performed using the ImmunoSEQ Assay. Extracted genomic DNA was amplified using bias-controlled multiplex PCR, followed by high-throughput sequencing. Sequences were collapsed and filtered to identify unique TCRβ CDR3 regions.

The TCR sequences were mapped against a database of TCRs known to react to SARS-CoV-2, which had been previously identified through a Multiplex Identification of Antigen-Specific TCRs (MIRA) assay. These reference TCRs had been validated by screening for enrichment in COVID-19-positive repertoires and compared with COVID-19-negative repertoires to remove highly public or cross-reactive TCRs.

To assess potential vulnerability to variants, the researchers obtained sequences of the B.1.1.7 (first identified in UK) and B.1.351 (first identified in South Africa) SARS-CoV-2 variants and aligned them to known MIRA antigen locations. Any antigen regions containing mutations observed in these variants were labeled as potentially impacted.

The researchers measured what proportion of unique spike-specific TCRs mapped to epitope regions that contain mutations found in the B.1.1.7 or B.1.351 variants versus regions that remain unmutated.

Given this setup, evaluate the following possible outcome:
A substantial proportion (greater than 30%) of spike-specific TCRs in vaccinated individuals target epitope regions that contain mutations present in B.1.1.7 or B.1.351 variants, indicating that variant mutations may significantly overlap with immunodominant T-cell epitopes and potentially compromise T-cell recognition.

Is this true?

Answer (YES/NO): NO